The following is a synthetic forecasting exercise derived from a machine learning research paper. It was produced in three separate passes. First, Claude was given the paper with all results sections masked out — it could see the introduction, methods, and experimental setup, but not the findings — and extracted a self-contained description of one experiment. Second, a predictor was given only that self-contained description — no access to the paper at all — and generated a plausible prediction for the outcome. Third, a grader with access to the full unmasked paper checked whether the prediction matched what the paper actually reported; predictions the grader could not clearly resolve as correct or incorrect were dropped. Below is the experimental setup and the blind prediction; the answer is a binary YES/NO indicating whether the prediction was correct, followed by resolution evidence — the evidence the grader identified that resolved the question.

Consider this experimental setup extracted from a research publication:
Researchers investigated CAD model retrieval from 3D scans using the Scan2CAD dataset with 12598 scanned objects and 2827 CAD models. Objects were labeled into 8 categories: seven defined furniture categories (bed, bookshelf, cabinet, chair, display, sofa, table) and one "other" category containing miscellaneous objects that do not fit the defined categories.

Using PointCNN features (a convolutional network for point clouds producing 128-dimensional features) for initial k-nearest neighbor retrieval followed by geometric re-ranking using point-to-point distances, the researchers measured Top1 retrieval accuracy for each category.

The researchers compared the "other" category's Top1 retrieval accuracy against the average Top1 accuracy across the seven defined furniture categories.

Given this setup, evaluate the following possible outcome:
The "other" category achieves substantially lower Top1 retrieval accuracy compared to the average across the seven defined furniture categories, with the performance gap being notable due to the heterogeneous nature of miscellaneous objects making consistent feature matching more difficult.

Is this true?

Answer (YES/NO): NO